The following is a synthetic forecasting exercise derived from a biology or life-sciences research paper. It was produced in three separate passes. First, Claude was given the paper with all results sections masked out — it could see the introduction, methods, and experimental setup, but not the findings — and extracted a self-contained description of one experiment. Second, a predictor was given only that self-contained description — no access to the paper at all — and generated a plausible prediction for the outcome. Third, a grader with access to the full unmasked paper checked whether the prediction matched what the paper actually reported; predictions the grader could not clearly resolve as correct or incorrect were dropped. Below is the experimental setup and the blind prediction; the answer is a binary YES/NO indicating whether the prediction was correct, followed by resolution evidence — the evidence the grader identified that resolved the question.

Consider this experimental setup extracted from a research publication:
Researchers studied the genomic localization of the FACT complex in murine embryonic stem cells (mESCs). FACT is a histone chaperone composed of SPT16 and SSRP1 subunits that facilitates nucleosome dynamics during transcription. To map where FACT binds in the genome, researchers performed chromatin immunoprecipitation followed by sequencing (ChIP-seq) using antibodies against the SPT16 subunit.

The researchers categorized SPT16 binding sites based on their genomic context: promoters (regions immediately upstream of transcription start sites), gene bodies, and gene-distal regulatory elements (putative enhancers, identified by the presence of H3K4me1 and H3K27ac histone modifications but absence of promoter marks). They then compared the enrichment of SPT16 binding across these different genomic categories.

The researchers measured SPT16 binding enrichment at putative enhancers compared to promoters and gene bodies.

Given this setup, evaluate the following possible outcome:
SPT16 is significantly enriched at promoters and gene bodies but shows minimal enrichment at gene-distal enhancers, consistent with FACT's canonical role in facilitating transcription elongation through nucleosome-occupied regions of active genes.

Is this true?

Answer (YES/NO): NO